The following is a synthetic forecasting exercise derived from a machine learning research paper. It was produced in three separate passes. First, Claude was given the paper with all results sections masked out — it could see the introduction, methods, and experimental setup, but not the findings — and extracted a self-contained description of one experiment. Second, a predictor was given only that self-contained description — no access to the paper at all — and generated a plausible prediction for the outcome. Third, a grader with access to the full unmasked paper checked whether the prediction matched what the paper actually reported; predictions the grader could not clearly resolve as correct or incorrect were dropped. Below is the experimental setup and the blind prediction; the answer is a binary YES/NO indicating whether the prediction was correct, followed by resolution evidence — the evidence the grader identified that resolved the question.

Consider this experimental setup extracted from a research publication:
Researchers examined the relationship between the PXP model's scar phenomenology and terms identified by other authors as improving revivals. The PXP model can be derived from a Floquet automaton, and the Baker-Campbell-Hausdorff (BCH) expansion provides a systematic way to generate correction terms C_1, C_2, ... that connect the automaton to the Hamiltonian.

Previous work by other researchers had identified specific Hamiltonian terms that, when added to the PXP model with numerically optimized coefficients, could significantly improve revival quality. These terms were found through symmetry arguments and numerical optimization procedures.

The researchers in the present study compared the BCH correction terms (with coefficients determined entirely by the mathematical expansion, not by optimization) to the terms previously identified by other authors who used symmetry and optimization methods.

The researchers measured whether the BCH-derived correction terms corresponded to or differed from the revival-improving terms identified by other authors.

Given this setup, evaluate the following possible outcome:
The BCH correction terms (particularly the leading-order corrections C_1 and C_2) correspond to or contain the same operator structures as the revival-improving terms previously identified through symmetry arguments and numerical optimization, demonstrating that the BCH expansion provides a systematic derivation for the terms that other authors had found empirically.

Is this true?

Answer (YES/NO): YES